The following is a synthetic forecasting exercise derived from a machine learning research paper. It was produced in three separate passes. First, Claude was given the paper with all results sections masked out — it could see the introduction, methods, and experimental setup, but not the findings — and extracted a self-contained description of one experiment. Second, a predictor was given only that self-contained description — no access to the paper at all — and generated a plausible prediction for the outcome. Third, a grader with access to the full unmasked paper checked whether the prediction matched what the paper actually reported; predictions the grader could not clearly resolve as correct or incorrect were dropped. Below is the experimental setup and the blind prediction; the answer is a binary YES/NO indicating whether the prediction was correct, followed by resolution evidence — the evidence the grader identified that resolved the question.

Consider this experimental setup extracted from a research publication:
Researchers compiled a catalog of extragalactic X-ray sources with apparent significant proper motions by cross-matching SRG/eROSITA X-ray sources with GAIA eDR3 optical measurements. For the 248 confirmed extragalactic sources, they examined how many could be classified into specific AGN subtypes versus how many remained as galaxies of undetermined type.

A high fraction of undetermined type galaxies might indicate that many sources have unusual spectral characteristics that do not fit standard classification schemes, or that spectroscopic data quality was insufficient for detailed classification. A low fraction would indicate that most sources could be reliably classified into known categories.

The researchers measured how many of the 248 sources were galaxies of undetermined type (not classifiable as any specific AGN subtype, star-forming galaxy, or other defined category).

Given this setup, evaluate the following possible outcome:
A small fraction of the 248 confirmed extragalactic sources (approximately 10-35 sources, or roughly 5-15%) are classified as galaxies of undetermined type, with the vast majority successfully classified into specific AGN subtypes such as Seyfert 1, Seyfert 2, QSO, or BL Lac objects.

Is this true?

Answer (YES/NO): NO